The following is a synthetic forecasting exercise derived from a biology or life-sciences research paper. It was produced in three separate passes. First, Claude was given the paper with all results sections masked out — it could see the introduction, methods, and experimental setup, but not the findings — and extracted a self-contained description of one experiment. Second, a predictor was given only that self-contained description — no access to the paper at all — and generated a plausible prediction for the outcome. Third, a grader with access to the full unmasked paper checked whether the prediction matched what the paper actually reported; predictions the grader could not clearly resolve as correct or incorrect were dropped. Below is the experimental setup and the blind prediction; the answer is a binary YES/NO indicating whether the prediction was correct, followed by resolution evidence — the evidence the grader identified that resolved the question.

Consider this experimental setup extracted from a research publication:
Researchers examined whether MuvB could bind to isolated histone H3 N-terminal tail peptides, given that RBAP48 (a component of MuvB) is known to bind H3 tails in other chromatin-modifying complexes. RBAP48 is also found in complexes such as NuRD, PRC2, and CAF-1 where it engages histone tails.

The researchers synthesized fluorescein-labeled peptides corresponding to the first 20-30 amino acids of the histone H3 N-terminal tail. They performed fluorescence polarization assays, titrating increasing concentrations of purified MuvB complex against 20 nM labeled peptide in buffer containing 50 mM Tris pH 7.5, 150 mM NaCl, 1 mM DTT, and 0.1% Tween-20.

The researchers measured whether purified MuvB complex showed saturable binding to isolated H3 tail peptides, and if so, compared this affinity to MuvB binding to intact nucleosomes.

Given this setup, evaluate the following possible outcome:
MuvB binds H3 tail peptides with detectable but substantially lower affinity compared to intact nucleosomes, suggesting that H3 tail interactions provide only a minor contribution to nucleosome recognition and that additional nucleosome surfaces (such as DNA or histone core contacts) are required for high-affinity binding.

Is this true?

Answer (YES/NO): NO